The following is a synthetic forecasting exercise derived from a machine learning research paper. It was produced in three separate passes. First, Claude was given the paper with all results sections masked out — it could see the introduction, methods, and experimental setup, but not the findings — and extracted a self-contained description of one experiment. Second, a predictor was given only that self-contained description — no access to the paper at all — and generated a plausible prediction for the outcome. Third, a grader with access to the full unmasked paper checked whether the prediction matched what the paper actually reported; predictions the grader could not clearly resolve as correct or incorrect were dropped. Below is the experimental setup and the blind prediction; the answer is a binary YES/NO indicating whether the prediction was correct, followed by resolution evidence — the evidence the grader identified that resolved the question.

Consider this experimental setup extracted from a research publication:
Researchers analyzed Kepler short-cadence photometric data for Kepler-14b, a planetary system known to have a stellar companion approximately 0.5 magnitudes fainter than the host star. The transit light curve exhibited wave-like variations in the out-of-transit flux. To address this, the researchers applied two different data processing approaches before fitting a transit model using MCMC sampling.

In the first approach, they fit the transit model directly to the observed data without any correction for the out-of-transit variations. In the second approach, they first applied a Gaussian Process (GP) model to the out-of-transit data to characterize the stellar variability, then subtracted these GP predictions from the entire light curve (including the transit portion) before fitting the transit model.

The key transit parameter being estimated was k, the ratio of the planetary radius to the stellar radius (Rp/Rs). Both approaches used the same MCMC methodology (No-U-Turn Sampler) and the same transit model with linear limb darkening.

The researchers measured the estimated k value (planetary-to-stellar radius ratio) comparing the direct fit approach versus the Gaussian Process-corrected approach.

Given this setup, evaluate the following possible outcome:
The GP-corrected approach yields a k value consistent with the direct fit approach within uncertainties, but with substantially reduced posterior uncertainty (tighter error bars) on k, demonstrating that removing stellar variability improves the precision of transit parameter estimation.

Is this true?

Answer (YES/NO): NO